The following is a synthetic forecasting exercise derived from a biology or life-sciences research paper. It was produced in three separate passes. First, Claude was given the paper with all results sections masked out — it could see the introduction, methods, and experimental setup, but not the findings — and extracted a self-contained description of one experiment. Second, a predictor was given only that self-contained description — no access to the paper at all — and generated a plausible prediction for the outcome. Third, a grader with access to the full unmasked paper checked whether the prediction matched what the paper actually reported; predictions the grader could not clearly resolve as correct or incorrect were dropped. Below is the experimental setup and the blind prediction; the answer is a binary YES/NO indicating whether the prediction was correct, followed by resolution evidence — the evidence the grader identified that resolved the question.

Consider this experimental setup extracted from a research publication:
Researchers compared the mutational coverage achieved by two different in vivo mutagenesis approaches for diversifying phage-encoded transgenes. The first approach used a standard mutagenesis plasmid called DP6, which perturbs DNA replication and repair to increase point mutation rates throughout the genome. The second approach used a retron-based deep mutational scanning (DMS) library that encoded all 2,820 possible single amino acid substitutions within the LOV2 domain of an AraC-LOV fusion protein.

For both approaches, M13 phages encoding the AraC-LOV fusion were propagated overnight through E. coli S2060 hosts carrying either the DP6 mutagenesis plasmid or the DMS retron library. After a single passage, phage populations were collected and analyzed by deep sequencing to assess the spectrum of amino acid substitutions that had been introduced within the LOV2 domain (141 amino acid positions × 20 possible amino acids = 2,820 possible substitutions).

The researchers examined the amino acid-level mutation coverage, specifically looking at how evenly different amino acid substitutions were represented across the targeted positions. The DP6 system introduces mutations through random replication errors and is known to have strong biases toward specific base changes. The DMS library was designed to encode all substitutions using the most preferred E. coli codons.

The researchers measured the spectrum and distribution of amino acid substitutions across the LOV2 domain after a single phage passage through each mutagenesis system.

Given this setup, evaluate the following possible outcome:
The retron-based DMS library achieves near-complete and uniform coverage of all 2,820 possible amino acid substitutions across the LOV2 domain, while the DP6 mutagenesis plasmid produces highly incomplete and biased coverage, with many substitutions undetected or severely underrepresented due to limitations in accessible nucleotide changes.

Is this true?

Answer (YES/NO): YES